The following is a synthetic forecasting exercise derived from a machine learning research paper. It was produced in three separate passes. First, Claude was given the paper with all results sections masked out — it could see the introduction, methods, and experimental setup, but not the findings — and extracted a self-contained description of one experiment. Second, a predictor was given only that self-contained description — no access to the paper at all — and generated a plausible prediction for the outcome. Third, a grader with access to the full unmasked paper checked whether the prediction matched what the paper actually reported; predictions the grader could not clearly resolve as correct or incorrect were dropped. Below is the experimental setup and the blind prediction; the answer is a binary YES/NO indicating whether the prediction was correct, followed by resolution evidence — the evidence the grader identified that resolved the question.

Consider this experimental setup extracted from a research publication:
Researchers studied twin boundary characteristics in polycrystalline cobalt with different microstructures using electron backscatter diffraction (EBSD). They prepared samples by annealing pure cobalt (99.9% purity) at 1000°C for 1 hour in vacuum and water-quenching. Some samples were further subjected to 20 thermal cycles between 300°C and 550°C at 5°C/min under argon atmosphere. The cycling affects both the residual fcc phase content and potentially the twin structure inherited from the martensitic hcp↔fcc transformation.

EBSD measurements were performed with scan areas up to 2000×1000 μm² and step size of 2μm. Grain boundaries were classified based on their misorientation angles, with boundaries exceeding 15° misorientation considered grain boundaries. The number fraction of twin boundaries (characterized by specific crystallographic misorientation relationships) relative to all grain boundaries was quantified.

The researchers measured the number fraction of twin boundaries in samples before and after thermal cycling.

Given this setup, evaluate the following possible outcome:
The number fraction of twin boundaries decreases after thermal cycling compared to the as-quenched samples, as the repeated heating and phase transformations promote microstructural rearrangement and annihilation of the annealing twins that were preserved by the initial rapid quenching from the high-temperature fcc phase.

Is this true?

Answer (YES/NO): NO